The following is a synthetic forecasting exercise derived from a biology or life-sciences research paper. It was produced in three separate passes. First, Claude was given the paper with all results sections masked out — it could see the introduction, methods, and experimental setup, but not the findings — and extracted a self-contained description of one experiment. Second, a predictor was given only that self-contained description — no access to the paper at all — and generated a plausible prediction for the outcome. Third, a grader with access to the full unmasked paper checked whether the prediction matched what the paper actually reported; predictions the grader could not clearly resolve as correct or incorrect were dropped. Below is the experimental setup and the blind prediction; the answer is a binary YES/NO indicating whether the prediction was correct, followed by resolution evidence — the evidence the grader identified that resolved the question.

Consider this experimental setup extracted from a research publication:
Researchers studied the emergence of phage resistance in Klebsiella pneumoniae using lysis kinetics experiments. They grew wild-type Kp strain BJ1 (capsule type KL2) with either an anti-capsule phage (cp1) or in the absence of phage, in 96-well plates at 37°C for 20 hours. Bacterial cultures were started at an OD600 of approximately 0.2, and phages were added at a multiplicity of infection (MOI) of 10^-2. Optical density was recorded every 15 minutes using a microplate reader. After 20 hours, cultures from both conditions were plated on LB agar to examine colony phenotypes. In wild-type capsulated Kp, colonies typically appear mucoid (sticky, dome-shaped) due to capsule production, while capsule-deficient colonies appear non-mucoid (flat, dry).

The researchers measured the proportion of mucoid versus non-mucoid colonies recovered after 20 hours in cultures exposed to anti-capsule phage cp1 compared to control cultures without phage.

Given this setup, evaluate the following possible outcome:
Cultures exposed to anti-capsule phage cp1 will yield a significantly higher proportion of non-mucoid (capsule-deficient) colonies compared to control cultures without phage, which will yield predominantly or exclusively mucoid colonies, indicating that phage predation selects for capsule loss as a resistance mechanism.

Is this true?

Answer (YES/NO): YES